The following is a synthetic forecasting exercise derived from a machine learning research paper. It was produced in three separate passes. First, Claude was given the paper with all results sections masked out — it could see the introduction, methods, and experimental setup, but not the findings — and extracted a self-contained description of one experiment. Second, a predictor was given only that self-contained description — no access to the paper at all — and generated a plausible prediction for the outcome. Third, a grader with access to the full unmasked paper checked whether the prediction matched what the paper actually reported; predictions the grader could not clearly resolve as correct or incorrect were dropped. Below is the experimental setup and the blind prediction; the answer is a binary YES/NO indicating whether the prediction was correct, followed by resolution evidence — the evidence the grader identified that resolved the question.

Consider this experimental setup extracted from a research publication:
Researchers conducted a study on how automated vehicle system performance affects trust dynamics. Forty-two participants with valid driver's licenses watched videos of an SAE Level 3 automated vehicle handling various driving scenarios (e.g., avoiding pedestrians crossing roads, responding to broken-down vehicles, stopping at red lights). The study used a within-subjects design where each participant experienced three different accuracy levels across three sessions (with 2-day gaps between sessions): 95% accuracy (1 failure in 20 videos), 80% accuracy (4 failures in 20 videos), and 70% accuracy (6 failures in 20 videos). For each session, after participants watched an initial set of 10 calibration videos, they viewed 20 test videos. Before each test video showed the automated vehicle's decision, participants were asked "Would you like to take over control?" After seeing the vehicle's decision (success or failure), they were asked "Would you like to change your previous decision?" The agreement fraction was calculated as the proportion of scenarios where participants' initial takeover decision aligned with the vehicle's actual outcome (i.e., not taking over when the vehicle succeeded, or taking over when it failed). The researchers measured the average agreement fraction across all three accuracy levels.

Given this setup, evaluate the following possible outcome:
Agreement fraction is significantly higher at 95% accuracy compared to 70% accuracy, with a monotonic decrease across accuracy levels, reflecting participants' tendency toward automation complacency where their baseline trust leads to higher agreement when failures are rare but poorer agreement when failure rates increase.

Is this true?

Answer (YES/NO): NO